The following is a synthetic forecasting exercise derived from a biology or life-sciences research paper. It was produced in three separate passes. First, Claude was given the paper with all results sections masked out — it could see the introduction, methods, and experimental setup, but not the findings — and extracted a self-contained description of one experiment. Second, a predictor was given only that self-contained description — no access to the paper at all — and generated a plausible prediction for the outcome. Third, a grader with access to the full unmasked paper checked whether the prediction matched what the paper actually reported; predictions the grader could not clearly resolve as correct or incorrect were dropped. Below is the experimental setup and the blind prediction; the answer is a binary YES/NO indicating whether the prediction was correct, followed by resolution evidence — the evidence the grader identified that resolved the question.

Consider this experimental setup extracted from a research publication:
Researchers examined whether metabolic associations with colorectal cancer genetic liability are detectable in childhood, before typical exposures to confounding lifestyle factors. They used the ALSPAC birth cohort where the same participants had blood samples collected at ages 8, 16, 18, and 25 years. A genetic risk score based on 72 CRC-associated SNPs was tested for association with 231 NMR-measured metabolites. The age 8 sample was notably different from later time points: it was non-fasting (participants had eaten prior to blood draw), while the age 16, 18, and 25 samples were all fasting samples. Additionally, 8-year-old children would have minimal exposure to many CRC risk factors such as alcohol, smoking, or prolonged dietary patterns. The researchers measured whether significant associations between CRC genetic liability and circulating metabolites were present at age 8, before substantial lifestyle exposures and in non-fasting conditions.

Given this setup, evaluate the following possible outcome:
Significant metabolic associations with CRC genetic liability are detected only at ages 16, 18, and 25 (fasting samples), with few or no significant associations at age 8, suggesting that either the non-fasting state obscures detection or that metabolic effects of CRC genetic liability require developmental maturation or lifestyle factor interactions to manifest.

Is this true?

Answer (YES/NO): NO